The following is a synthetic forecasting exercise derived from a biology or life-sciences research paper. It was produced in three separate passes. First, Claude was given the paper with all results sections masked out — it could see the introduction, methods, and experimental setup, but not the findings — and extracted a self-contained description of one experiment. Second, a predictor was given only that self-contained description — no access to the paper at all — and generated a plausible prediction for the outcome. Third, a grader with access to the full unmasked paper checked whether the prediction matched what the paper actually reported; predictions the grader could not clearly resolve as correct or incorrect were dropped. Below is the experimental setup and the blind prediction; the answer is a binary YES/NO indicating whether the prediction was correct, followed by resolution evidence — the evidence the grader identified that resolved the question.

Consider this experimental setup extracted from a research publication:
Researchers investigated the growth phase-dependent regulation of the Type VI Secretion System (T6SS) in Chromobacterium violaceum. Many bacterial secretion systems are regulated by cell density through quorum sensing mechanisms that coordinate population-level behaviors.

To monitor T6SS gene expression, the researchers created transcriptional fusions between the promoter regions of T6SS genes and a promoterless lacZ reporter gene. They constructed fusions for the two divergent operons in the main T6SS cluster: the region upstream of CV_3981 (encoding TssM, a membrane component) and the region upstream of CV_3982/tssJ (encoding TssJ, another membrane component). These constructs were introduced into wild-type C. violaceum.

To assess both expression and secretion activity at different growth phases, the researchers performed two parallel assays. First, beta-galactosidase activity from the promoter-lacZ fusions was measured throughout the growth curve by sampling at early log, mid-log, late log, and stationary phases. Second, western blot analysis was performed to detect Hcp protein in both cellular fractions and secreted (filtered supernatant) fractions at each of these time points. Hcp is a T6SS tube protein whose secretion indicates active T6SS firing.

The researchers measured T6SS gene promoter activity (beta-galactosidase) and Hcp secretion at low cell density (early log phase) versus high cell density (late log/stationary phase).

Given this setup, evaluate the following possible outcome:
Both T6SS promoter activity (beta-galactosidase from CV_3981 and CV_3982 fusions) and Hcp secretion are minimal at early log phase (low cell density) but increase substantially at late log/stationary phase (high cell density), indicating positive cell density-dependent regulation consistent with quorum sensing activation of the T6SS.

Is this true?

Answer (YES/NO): NO